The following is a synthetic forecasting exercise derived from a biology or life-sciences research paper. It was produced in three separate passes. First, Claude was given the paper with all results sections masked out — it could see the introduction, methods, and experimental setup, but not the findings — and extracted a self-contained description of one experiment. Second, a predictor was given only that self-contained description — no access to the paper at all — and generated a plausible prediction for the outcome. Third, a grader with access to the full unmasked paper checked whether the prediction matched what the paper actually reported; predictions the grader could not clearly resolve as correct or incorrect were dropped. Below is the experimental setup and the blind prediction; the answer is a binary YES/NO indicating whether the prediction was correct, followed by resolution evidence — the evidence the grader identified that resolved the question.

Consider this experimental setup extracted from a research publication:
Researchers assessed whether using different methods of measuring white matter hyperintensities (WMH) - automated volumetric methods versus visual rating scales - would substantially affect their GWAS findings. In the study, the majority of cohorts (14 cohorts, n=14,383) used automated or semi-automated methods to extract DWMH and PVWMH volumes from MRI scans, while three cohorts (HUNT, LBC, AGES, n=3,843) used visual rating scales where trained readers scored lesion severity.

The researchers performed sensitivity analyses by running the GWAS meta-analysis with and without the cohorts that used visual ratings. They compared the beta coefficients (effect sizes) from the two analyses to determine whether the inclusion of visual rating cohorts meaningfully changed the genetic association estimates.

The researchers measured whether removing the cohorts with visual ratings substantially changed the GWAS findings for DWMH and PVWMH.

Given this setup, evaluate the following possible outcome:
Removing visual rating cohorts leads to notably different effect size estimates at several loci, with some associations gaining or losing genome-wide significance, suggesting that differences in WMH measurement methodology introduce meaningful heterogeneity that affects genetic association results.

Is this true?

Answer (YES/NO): NO